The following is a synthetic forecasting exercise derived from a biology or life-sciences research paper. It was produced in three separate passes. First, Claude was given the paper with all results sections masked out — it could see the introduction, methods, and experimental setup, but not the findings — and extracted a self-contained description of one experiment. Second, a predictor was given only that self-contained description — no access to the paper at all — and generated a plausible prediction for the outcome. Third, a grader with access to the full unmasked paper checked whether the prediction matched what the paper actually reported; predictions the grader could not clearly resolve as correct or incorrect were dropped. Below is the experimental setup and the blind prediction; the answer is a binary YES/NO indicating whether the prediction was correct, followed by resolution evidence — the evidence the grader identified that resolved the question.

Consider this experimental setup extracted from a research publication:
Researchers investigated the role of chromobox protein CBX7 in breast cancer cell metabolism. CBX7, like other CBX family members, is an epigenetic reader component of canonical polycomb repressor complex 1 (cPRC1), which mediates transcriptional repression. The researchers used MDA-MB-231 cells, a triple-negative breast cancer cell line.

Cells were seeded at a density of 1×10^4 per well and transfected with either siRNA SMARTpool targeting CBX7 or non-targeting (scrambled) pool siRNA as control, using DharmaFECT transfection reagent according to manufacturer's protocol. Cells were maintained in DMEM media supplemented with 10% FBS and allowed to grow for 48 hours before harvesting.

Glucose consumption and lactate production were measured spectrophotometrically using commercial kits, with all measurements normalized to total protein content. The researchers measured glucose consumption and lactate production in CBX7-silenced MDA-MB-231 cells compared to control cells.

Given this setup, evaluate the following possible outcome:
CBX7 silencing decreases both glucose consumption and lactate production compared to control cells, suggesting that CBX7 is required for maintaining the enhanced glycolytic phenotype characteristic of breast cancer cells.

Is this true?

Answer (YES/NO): NO